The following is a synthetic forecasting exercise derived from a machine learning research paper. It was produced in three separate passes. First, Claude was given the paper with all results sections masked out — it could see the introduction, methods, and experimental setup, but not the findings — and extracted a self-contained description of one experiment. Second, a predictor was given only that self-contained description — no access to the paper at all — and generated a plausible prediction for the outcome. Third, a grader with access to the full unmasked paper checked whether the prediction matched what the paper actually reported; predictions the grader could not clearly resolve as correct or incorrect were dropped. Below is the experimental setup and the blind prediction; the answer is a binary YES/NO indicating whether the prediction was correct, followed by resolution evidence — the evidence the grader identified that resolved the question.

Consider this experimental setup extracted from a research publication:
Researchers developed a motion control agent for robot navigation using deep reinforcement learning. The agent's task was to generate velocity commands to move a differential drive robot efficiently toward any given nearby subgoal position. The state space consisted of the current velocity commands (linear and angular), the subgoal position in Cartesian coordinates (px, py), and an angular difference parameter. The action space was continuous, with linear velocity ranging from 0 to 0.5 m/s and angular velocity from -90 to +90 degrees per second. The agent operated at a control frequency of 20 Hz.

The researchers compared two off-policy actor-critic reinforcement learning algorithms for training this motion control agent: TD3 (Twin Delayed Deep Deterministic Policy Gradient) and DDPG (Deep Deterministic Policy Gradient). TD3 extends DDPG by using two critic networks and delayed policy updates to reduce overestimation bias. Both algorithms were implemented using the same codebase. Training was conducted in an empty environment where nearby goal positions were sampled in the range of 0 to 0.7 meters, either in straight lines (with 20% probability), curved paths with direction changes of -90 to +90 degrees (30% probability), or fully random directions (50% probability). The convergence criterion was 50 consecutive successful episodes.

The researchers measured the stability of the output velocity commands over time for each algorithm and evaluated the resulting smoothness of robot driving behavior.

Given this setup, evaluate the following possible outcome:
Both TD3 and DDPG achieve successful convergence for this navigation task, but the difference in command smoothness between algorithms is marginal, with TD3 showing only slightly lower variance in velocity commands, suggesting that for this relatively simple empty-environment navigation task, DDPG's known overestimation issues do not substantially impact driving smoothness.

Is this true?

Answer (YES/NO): NO